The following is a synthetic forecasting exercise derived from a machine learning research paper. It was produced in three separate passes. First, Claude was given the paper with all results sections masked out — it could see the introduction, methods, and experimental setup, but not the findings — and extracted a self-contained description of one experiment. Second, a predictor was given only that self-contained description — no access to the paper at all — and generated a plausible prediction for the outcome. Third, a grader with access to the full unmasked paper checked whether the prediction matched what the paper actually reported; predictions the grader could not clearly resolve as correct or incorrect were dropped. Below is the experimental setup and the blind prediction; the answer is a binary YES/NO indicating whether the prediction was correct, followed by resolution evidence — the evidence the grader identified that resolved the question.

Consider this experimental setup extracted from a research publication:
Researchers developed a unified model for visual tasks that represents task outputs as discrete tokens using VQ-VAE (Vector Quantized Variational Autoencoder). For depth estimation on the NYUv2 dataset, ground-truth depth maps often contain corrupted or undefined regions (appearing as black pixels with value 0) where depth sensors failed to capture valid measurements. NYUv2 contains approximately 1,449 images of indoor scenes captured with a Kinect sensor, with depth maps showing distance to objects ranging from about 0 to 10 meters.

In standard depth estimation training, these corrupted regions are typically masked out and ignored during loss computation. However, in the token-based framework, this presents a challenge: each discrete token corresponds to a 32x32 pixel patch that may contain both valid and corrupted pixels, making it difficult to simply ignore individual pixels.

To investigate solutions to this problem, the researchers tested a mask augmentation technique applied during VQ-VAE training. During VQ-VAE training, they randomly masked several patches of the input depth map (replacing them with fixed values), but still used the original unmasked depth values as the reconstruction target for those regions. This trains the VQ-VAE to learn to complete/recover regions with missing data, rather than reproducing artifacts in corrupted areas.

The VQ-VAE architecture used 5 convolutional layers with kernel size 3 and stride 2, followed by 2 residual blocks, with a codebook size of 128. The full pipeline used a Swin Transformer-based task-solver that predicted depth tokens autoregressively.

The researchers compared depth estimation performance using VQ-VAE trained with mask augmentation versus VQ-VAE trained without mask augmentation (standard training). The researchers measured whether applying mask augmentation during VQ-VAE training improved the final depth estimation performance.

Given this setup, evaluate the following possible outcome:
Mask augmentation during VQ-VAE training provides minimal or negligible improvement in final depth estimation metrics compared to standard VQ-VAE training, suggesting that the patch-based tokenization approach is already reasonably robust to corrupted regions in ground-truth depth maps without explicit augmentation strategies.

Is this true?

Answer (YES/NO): NO